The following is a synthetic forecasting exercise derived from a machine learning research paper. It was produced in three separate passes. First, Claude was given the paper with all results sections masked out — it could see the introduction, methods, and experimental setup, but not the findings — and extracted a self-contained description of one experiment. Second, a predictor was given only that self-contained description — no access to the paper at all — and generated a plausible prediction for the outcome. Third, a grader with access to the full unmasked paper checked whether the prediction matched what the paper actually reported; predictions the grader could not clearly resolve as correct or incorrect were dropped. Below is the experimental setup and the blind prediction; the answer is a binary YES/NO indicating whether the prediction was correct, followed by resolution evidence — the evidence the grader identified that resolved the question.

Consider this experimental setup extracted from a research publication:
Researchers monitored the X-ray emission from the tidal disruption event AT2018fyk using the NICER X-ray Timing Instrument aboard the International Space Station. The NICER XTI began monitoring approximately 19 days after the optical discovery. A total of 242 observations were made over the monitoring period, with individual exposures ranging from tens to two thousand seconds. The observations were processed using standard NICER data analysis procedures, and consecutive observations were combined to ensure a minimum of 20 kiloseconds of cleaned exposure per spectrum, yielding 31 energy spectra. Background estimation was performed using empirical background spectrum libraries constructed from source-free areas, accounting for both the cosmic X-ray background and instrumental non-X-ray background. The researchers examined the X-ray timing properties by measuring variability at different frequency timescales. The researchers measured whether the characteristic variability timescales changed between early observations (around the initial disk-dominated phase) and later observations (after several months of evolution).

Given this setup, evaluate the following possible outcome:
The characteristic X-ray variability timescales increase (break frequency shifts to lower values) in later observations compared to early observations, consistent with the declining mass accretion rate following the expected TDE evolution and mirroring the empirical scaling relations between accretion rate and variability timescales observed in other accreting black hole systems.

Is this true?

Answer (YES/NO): NO